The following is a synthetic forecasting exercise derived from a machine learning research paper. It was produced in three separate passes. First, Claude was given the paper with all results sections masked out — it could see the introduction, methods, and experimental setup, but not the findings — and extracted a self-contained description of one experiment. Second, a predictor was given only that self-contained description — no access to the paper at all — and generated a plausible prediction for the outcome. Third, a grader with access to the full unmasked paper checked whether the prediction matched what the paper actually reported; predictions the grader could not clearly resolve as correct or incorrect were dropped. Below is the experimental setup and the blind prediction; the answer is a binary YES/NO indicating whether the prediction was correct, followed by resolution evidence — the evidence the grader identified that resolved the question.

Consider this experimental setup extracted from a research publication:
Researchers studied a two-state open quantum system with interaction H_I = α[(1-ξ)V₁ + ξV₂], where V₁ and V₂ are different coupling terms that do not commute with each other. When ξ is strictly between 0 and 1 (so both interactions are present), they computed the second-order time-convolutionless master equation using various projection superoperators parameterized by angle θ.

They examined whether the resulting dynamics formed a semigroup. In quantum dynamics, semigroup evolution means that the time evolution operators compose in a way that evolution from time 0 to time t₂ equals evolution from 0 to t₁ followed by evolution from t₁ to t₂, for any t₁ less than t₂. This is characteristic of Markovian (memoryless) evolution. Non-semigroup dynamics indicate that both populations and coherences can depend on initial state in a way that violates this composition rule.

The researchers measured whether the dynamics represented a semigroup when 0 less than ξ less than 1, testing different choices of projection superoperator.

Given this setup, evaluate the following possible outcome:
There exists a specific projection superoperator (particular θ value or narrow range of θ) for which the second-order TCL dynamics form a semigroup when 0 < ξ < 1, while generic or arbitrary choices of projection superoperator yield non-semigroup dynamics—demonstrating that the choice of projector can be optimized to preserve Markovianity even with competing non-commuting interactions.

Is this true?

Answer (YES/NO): NO